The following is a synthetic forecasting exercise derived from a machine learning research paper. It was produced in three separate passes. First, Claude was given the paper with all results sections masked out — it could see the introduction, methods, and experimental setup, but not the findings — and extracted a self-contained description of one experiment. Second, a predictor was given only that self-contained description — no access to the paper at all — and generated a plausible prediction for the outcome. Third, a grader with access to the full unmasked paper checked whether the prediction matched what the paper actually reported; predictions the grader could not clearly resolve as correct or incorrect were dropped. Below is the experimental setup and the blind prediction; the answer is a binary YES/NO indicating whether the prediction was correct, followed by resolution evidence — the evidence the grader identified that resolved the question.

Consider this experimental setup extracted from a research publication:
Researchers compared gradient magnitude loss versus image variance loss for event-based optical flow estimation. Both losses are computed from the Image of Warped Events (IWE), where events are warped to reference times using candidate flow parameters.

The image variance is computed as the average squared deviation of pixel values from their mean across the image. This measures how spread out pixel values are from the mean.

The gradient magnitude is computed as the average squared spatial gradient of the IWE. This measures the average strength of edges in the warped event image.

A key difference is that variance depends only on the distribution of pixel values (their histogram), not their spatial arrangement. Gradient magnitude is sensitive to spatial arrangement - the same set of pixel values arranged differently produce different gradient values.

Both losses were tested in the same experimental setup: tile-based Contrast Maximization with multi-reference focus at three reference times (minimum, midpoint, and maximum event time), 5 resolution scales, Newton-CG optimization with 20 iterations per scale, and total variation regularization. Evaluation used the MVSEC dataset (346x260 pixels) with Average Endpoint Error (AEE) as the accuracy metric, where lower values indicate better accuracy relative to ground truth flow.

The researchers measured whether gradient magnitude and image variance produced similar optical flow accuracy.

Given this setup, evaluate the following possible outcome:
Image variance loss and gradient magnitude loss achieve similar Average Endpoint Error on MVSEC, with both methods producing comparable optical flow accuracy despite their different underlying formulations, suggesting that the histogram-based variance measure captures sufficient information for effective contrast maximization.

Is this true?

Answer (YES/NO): NO